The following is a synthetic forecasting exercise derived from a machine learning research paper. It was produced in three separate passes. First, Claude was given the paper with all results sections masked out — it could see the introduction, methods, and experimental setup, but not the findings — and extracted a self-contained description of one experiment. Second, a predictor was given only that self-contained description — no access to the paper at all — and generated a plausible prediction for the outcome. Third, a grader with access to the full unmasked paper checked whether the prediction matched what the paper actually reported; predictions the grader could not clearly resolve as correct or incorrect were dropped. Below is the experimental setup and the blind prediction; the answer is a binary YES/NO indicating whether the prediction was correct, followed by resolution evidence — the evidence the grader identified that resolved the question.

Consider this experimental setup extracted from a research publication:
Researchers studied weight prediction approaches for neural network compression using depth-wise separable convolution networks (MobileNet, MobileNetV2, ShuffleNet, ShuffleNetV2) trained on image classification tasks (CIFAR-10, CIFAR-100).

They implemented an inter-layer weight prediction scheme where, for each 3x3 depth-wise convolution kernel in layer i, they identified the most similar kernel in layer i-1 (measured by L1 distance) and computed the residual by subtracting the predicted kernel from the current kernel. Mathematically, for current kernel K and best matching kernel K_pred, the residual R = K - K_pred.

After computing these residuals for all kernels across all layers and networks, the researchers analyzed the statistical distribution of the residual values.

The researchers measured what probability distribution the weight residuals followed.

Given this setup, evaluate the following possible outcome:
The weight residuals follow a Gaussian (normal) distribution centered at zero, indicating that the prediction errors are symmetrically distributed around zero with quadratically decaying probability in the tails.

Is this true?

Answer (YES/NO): NO